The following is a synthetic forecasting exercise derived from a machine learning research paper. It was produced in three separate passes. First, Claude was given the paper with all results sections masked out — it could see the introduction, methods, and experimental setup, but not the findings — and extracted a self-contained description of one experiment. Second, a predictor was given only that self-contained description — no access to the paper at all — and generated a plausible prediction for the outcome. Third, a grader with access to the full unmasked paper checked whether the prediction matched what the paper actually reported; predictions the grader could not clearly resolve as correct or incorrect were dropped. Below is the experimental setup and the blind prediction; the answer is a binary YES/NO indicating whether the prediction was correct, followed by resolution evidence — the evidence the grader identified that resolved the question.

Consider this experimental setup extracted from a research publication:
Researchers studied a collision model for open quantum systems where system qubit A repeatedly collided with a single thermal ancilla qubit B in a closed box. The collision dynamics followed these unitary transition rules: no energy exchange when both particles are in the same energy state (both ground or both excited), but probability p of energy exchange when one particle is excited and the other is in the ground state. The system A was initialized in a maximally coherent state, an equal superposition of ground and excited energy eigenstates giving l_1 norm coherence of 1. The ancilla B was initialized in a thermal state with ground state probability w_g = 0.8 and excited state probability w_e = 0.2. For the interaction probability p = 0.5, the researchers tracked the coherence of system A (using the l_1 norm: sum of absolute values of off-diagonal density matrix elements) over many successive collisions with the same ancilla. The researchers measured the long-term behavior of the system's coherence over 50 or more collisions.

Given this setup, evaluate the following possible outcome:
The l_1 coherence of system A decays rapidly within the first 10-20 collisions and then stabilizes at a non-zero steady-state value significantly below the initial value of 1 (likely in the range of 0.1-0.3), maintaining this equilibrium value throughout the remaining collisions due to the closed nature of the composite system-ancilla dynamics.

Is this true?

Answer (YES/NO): NO